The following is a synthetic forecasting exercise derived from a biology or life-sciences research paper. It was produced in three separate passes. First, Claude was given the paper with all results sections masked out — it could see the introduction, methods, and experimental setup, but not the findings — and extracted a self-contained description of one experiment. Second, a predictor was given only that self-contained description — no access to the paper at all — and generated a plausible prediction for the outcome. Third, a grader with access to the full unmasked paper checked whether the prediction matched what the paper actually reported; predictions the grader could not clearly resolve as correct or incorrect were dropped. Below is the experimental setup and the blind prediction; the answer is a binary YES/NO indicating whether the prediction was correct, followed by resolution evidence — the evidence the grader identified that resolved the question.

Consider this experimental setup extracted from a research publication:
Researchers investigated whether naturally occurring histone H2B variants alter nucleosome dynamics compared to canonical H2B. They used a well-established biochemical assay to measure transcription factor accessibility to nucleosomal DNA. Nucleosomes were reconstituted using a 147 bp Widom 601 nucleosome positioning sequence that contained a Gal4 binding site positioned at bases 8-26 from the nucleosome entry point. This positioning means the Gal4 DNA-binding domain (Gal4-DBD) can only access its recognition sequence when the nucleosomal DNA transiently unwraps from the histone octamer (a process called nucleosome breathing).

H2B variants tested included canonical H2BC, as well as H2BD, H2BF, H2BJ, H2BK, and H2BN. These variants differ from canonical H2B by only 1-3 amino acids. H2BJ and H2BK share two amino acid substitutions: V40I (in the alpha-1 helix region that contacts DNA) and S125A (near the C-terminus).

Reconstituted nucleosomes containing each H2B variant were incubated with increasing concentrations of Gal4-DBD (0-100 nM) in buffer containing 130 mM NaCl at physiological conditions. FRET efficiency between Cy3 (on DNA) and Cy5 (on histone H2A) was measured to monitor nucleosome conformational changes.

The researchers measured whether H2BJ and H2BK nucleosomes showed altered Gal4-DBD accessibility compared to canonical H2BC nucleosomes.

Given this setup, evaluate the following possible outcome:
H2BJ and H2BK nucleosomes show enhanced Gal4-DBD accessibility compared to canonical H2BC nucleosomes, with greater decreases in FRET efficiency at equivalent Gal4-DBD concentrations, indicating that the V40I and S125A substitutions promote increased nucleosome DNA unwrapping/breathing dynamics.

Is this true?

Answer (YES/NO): NO